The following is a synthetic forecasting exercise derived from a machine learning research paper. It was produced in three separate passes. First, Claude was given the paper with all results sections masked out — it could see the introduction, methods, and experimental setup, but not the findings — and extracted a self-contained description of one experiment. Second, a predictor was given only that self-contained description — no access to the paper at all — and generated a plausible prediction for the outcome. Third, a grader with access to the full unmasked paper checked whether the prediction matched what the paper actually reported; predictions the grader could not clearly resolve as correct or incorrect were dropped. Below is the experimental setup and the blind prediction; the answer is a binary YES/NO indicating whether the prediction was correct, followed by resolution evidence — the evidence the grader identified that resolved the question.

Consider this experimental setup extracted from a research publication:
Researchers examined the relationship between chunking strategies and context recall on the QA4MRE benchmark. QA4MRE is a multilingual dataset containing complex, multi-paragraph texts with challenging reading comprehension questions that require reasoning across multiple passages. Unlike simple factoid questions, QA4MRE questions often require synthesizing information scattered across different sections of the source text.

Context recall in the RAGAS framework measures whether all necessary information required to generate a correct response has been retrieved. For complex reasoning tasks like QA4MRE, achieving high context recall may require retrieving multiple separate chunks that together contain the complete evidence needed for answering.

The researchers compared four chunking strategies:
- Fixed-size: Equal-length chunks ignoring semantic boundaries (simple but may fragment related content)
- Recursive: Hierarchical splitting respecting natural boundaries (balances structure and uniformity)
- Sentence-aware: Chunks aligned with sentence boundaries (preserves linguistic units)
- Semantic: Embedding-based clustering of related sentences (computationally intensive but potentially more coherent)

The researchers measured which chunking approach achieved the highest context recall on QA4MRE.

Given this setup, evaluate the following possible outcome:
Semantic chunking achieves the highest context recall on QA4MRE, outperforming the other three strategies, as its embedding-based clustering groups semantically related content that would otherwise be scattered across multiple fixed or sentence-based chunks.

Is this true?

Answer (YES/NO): NO